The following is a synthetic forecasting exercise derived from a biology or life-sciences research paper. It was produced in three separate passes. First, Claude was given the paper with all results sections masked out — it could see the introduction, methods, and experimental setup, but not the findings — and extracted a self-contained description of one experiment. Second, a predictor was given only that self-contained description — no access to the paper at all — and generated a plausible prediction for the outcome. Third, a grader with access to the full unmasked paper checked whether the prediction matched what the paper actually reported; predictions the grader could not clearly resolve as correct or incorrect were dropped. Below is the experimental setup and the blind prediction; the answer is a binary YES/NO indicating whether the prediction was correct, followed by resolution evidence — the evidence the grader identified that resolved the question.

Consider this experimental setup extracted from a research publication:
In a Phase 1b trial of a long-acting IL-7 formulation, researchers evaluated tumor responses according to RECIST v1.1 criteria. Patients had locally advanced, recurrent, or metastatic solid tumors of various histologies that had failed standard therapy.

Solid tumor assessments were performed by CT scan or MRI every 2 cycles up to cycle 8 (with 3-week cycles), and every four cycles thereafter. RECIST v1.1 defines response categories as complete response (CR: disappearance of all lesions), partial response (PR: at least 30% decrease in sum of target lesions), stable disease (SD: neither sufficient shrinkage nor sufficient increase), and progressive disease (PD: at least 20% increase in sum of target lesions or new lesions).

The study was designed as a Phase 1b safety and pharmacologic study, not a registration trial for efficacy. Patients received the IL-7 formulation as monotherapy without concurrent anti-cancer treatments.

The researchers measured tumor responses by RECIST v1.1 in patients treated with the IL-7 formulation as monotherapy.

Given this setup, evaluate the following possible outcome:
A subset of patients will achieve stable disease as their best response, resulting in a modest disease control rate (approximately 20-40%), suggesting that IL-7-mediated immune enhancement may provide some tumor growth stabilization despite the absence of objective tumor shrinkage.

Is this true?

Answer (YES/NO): NO